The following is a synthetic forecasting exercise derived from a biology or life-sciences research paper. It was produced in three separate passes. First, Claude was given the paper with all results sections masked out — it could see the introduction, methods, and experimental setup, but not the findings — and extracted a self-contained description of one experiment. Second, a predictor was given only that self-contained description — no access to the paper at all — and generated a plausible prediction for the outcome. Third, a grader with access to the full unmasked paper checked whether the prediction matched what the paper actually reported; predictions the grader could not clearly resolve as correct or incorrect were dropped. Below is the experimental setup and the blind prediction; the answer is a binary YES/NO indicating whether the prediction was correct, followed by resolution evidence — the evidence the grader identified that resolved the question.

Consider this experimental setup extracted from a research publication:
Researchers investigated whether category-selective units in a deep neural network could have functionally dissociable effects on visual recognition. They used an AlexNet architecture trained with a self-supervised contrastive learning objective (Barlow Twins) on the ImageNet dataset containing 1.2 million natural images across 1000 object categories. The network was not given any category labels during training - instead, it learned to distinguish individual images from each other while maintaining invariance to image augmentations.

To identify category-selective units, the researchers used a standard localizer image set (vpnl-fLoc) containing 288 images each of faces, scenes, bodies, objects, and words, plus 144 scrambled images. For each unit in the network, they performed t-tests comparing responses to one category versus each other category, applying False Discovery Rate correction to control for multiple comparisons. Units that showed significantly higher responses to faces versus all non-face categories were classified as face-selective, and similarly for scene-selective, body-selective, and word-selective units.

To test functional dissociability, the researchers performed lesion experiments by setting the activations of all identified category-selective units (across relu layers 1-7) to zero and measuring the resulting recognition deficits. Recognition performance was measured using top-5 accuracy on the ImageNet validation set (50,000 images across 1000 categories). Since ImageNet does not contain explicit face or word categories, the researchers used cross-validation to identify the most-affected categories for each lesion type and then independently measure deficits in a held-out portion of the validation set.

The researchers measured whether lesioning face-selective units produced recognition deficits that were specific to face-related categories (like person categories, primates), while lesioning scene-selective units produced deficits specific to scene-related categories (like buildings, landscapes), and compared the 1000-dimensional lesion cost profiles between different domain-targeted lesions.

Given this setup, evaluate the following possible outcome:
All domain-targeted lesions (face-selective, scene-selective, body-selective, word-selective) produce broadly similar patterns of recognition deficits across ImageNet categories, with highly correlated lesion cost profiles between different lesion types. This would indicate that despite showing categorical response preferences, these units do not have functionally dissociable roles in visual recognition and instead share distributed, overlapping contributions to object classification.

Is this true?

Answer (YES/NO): NO